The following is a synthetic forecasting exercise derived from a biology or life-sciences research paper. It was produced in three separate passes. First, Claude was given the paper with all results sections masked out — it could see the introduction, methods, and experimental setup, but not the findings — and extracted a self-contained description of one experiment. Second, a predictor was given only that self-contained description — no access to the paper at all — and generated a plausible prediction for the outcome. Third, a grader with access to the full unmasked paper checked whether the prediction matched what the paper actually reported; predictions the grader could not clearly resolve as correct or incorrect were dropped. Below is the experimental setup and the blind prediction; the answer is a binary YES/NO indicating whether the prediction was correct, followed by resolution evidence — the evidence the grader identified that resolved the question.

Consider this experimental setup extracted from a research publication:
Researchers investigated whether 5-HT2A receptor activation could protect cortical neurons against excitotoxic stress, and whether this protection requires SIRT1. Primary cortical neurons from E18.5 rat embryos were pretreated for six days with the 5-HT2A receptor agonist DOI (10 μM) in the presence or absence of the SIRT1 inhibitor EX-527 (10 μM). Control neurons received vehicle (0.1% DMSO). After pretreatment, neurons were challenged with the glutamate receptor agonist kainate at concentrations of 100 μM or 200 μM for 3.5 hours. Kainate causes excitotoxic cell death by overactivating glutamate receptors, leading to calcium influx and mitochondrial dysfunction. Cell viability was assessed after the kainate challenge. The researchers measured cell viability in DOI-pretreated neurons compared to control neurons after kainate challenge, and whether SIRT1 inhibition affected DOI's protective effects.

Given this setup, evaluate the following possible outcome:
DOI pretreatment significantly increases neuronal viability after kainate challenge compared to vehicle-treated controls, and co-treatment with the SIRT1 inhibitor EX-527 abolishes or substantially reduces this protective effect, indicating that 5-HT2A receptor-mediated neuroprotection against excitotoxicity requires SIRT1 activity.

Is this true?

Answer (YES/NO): YES